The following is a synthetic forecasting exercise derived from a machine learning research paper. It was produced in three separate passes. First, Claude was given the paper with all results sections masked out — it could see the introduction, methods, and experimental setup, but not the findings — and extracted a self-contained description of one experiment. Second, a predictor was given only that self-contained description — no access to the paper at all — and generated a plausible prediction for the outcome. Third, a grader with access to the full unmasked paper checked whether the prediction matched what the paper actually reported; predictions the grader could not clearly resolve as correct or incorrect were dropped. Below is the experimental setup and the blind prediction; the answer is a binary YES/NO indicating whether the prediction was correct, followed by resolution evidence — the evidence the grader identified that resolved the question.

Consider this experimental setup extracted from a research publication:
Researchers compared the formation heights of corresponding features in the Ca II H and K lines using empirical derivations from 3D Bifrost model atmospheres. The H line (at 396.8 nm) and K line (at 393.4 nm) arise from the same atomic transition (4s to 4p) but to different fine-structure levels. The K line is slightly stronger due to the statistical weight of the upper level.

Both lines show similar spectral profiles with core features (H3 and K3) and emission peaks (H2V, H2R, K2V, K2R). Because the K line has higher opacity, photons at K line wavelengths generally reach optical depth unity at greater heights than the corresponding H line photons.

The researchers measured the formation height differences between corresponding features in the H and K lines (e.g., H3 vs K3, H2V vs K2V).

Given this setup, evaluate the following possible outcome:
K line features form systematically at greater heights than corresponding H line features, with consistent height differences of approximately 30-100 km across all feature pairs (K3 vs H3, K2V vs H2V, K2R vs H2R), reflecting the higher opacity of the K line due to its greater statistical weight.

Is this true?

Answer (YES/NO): NO